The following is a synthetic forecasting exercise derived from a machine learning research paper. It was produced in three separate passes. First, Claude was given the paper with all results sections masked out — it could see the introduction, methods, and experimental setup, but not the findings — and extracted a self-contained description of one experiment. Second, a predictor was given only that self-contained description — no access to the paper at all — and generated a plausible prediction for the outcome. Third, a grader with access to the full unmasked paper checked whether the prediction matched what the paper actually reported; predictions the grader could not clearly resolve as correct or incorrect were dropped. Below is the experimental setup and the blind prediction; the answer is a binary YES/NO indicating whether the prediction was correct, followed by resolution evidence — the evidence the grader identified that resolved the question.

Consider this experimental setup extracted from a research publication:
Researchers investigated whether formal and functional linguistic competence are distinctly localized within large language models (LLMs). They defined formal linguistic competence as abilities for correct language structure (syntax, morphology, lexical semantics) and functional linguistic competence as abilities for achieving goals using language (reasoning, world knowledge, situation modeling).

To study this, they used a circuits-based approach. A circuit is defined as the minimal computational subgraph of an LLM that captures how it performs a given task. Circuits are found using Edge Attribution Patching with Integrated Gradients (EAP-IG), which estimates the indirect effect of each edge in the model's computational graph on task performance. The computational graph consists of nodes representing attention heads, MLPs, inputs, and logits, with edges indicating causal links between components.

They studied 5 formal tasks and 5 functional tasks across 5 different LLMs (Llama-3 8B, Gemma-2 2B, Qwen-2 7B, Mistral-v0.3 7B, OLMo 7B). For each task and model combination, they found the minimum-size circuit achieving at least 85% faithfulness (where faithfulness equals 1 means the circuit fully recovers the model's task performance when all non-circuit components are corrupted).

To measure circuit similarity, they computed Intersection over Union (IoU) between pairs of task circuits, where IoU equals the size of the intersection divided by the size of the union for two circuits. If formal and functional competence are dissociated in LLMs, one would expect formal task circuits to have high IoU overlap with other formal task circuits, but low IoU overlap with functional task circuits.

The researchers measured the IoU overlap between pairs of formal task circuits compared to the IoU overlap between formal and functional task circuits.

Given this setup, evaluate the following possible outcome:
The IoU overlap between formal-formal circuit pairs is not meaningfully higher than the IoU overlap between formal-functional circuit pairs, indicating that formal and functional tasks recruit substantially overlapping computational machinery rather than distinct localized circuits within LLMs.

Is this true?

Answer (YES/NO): NO